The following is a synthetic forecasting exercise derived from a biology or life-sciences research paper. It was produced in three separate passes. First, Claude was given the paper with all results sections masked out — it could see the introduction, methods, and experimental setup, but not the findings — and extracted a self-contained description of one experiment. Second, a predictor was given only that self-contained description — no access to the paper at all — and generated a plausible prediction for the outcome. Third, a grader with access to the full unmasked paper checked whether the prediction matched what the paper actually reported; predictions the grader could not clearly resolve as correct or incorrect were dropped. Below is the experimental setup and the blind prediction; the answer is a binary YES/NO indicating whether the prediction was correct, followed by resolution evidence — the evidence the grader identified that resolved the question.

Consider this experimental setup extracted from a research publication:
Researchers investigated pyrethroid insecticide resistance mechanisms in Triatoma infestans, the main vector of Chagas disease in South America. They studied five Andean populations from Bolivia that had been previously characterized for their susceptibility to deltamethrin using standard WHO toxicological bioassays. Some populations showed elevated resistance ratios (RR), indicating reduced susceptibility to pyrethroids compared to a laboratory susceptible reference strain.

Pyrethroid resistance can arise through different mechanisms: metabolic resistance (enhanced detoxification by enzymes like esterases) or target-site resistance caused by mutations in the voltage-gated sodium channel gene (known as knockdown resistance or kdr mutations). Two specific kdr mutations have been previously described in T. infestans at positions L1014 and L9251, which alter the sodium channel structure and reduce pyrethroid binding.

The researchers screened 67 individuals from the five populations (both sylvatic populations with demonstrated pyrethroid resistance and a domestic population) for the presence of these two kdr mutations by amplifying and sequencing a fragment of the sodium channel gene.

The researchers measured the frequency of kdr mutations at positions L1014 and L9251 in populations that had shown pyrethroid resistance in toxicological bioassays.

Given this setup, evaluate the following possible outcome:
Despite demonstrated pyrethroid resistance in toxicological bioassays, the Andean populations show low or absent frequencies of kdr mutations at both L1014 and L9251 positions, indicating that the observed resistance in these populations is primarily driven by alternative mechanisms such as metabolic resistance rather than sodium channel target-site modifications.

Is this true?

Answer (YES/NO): NO